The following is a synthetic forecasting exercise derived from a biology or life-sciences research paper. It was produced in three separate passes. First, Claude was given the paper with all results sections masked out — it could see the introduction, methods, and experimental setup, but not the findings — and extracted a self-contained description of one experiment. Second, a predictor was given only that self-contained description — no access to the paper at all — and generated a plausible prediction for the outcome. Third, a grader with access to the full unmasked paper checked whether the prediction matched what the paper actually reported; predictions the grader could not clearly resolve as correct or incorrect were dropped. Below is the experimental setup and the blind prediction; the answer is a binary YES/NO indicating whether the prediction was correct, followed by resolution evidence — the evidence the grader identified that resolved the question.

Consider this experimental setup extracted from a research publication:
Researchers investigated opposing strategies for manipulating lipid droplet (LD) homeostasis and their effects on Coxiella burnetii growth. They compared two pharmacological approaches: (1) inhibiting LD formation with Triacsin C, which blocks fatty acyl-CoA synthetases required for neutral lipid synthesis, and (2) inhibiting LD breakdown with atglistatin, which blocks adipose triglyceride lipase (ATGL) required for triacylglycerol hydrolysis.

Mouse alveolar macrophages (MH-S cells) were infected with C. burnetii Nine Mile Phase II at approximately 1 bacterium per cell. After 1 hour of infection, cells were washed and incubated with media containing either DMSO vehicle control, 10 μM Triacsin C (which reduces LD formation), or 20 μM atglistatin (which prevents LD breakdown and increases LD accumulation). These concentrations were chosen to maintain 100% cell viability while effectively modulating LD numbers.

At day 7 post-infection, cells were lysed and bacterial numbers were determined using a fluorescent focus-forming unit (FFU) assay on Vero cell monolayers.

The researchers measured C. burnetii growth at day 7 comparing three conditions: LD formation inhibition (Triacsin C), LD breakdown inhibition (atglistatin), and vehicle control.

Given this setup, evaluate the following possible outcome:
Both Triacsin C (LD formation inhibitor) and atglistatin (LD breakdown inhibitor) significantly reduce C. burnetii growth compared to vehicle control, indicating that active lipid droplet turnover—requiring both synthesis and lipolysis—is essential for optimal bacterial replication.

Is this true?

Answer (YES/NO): NO